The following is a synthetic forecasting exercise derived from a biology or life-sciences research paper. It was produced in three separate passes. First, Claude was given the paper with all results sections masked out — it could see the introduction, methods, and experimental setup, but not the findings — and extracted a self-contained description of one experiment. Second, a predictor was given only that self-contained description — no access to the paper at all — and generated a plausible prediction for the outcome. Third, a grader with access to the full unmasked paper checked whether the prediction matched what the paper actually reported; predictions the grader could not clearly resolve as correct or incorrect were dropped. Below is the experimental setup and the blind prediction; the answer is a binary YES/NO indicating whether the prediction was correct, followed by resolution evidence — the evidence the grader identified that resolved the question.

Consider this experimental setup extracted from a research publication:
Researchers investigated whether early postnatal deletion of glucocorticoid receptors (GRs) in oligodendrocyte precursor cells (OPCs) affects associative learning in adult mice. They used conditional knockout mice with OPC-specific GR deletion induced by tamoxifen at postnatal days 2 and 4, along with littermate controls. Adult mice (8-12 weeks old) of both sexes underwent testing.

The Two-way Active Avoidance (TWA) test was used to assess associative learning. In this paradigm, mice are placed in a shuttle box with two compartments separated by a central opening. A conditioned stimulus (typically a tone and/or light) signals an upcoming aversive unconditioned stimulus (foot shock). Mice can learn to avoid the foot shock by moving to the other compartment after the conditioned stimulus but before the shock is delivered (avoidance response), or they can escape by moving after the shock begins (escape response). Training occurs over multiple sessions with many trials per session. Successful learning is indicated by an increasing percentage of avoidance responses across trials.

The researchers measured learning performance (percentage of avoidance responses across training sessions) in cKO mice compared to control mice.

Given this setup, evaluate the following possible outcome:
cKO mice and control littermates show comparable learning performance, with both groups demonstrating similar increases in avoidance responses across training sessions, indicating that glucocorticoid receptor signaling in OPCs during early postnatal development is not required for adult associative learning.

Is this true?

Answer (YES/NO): NO